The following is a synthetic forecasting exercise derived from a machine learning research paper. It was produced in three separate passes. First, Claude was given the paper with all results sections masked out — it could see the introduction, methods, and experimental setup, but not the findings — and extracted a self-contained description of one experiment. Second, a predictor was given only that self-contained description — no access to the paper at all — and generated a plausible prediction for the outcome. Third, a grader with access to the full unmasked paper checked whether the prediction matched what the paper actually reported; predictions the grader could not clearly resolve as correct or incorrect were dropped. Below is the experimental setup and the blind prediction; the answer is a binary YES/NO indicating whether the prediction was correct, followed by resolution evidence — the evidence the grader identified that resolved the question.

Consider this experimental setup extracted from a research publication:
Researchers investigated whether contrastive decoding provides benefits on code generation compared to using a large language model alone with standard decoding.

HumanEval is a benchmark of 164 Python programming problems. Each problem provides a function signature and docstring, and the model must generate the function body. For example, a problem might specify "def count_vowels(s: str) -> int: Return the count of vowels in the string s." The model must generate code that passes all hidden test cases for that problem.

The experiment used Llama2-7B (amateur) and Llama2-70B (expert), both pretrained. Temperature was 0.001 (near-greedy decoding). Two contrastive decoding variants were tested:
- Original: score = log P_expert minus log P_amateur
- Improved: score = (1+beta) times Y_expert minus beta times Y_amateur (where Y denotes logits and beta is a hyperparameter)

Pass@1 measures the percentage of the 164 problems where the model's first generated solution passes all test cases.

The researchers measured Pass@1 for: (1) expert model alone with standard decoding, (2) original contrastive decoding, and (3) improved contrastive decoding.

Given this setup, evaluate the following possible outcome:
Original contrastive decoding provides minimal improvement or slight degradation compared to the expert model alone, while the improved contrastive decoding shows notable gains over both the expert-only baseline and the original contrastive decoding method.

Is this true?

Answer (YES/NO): NO